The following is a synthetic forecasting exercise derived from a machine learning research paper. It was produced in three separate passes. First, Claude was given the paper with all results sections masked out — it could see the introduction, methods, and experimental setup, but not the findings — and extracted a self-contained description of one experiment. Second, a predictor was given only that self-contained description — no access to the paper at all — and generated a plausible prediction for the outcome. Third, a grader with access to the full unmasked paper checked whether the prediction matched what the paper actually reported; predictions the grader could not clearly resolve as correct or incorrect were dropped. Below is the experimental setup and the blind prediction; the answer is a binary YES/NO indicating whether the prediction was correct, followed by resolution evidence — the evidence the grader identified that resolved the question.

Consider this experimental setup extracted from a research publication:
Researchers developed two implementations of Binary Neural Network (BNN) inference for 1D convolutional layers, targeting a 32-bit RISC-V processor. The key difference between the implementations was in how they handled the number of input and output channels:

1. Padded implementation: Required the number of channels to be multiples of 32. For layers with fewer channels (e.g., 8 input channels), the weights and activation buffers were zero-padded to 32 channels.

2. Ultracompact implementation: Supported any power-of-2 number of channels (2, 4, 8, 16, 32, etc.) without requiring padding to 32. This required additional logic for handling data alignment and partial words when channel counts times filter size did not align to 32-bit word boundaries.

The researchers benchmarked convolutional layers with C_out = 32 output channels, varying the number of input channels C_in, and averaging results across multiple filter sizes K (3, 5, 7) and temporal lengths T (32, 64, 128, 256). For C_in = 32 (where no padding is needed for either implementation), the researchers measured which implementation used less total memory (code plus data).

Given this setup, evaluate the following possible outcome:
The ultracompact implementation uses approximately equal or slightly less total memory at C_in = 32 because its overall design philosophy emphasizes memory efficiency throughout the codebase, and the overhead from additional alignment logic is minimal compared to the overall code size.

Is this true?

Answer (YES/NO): NO